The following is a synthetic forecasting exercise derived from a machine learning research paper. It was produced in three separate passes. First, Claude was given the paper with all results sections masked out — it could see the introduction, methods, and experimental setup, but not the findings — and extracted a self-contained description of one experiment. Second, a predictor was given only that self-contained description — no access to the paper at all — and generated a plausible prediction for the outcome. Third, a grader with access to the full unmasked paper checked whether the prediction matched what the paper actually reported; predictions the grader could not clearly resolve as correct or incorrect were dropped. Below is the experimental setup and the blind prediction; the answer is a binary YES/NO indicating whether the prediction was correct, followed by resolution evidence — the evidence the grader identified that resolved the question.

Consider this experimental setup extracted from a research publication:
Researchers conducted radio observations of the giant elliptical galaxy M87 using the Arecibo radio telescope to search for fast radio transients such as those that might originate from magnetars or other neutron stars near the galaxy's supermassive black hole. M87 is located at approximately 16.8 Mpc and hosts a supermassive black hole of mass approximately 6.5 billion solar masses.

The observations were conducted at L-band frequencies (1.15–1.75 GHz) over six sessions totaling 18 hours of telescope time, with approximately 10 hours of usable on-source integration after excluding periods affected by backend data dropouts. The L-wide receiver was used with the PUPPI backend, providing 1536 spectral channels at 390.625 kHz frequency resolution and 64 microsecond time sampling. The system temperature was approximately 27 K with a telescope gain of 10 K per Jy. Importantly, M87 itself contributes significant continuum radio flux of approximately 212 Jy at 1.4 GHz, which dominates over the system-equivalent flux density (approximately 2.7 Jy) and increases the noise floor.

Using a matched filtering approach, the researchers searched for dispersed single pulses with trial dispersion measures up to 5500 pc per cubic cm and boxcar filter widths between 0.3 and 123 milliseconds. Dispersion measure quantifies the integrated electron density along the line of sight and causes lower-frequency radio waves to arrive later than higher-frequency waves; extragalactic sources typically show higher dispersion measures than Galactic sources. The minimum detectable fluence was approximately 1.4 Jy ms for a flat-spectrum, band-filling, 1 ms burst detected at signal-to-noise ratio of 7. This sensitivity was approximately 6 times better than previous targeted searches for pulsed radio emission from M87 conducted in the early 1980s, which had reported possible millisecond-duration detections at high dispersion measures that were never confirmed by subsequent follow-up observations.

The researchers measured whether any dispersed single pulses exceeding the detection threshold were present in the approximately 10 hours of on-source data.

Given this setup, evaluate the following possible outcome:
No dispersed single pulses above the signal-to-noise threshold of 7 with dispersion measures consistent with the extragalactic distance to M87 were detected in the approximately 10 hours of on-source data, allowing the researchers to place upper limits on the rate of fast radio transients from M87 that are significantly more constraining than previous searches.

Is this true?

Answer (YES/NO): YES